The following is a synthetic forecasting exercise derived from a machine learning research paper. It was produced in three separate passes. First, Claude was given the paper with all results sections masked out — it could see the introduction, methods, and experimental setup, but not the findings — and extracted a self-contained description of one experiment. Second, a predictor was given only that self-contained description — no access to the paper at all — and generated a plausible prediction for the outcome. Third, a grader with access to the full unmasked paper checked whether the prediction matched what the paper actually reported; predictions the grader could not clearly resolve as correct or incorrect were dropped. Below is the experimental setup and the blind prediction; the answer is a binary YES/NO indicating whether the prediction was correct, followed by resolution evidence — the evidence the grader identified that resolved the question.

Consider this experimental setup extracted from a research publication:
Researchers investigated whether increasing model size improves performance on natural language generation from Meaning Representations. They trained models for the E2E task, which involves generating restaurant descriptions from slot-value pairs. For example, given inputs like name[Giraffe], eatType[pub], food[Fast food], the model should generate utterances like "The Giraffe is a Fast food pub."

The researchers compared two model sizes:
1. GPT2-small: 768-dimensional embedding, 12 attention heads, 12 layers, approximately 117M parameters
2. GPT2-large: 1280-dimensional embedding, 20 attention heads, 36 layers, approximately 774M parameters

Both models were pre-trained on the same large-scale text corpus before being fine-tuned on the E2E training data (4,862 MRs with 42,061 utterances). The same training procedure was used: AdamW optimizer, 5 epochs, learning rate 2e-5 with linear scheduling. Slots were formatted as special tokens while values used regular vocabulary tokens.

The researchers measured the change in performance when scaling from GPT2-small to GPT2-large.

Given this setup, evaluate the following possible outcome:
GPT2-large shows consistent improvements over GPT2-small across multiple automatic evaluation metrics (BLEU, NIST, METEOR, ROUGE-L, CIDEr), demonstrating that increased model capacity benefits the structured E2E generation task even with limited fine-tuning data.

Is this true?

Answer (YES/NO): NO